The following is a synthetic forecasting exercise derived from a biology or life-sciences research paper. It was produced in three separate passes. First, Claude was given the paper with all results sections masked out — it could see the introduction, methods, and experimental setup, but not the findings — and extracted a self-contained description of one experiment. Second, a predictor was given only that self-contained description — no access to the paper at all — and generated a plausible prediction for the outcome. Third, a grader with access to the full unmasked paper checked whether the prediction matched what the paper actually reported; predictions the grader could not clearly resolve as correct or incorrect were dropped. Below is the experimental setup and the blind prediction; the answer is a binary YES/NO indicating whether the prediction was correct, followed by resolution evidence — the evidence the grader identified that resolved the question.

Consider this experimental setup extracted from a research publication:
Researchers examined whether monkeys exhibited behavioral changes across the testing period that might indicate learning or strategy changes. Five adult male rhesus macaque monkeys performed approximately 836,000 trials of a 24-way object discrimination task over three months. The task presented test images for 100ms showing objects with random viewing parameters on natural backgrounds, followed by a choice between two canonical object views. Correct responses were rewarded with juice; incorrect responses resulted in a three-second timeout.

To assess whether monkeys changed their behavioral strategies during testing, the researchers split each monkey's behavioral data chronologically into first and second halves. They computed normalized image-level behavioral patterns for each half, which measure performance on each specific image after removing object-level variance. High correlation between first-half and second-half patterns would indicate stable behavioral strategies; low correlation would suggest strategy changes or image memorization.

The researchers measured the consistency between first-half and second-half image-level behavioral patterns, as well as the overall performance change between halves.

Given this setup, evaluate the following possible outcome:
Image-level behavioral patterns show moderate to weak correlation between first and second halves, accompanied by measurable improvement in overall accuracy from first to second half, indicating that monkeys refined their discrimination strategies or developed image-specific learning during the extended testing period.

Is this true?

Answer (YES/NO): NO